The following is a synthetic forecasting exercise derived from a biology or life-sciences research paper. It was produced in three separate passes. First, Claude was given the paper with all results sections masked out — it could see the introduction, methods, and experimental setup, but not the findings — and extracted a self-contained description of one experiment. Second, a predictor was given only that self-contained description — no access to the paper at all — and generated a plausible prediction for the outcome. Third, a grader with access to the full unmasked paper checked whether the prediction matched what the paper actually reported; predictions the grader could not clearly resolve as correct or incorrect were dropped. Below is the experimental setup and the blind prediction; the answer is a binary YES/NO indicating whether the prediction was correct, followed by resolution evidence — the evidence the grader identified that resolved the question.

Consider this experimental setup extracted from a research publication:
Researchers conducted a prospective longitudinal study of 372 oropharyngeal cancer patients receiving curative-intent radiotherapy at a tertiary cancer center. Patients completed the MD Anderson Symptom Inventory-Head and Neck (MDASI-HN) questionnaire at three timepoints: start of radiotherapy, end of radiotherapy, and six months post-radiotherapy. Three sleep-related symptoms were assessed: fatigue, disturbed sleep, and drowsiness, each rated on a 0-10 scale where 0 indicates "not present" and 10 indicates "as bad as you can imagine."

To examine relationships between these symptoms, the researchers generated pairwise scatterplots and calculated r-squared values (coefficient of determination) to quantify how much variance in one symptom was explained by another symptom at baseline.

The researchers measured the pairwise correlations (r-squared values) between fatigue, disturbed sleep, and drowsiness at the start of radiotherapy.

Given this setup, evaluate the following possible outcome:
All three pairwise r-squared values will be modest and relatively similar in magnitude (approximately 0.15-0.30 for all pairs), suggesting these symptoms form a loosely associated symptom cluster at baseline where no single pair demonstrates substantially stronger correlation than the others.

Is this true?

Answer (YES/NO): NO